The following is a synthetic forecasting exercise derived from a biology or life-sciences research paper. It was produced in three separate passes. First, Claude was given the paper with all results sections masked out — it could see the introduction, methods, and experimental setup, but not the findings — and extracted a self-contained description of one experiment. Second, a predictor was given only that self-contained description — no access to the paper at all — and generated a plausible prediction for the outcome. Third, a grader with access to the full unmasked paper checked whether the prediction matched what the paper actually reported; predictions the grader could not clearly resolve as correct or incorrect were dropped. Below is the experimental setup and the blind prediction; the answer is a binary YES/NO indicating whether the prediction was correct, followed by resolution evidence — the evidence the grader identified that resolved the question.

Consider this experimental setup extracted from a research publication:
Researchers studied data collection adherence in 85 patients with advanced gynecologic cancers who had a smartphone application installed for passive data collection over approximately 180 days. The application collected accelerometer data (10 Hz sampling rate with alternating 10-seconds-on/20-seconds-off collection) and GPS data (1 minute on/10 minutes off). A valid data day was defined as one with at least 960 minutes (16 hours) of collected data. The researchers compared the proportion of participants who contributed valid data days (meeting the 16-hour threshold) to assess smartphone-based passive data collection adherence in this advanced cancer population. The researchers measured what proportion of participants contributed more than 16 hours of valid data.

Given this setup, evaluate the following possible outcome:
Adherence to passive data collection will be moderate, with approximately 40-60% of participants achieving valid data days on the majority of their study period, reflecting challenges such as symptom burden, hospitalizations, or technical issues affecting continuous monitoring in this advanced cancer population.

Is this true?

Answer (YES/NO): NO